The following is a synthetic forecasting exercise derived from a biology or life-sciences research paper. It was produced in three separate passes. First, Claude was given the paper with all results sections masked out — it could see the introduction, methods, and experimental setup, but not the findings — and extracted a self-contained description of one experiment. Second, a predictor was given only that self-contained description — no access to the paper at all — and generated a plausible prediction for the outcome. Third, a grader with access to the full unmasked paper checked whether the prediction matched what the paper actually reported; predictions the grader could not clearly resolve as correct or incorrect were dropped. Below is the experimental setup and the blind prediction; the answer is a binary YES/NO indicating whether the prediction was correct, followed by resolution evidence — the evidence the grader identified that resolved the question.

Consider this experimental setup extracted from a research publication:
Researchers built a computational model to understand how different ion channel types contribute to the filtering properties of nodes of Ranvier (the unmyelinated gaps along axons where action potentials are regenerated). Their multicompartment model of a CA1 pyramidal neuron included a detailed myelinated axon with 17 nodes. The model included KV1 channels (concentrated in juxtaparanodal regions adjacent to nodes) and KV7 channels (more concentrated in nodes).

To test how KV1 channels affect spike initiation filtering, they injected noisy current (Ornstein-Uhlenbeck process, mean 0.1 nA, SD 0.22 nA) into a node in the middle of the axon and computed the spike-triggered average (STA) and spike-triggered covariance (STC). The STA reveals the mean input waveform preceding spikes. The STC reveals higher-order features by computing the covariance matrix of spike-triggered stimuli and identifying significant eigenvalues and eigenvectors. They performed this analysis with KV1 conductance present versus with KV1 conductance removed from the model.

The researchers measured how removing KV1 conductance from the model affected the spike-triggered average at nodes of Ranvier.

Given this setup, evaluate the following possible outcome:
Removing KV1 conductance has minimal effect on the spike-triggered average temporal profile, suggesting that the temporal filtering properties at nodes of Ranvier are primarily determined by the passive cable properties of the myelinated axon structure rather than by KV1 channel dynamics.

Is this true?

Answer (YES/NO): NO